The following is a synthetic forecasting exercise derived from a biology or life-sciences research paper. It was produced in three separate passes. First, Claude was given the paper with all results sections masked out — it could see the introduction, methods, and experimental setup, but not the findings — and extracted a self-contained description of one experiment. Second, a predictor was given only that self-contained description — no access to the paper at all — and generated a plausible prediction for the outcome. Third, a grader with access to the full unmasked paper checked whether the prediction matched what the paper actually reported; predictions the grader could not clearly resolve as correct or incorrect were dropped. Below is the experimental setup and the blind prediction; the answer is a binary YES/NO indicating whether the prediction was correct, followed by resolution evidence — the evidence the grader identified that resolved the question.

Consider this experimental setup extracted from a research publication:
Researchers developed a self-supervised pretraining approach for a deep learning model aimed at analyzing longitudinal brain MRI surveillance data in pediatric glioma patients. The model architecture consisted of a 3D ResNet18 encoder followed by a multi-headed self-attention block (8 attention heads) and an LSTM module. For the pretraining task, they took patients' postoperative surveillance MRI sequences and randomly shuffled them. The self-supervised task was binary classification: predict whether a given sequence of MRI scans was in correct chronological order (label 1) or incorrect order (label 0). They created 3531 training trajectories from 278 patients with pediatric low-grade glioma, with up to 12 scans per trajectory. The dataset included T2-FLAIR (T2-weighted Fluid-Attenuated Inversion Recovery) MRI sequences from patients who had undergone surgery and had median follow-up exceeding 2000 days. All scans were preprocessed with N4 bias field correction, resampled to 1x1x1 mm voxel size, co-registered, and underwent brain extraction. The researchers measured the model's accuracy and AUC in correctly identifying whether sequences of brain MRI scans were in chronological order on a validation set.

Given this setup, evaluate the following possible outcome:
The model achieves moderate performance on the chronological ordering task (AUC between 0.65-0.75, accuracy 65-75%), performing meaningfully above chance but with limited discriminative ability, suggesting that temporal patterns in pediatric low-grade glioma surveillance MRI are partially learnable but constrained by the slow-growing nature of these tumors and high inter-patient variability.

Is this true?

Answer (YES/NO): NO